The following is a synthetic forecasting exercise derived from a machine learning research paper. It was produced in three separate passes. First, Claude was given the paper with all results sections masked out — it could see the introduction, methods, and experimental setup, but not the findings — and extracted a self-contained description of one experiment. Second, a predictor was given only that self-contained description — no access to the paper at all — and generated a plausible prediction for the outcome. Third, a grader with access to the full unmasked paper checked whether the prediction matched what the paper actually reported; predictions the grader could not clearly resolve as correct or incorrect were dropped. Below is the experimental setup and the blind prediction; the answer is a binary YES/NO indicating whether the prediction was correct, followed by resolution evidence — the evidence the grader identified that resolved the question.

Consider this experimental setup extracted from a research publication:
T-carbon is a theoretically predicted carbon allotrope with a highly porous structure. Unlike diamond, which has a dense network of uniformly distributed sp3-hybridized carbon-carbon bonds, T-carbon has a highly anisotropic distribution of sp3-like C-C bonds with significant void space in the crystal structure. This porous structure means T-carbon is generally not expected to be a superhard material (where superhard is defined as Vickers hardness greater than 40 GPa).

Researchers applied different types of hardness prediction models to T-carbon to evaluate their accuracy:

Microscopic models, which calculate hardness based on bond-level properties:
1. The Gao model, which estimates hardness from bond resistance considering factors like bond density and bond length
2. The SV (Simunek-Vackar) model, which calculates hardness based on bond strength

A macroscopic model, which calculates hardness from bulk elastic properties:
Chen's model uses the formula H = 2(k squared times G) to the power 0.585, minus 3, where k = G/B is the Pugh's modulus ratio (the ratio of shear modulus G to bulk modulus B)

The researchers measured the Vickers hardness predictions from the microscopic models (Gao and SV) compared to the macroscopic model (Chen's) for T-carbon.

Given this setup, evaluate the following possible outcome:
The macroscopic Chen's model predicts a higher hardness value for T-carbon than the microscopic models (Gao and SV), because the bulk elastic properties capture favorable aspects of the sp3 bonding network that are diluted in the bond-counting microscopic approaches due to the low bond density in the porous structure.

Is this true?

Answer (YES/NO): NO